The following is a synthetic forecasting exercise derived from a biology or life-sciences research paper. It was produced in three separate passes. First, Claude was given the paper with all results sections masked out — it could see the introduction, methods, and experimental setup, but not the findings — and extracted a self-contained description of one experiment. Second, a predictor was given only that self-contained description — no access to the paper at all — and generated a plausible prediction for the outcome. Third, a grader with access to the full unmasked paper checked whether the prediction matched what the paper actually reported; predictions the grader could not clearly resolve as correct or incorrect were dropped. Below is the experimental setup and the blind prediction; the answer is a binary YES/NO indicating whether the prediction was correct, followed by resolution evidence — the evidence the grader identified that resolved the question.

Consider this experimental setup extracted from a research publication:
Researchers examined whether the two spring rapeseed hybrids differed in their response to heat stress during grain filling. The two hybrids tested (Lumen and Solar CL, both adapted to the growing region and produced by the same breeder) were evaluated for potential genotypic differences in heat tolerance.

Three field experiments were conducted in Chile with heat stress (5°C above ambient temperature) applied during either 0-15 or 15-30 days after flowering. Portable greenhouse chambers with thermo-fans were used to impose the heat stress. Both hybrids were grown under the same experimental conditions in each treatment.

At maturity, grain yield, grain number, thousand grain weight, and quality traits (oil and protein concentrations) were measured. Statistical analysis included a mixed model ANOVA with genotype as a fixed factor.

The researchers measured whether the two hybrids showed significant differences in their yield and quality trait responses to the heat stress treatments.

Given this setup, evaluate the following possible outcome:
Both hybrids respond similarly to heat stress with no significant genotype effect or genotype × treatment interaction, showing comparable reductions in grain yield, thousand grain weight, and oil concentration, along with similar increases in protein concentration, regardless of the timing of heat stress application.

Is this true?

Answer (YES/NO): NO